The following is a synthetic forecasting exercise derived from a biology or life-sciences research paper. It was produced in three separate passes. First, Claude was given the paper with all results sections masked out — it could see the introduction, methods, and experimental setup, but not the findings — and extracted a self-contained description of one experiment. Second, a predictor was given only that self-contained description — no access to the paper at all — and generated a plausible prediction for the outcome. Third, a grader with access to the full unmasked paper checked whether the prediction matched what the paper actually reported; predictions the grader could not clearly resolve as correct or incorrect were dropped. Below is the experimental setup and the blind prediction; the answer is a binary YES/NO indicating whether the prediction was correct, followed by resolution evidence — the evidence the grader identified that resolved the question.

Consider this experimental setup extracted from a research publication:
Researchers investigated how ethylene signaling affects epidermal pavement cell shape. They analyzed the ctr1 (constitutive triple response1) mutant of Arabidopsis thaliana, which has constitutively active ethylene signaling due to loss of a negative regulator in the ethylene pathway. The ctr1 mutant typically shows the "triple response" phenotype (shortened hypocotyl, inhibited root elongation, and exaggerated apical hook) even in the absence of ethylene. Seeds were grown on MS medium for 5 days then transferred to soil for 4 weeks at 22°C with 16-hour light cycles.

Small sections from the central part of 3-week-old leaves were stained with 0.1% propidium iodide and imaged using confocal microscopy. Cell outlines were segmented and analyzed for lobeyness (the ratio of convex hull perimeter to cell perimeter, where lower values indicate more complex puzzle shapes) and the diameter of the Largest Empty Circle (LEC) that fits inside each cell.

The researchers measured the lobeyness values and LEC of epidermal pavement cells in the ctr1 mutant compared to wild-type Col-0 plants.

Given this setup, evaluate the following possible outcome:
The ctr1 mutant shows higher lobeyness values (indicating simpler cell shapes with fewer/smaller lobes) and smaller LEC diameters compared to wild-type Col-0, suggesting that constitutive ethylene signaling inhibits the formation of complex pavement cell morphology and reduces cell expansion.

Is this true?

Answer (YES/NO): NO